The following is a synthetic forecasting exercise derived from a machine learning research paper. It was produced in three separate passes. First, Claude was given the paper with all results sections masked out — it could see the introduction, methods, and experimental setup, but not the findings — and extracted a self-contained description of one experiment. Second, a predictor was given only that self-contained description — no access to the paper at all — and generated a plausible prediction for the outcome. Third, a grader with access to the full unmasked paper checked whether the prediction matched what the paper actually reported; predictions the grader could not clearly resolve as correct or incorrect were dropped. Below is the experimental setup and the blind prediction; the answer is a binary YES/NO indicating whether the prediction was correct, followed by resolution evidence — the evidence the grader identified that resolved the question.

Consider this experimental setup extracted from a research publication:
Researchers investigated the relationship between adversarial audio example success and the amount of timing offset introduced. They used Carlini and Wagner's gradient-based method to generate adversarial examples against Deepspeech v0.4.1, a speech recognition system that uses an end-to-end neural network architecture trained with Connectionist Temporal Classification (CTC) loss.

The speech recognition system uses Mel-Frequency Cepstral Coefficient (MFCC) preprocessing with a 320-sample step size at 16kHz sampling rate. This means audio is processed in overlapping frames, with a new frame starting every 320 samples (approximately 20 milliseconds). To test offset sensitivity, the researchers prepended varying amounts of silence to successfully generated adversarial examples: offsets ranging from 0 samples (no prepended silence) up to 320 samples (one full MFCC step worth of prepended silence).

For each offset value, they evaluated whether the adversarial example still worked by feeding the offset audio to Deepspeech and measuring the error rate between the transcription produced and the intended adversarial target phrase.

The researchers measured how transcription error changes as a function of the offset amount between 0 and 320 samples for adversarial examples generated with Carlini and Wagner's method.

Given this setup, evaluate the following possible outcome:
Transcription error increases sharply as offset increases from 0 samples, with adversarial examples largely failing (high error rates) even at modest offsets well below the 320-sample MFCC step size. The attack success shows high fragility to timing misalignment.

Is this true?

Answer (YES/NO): YES